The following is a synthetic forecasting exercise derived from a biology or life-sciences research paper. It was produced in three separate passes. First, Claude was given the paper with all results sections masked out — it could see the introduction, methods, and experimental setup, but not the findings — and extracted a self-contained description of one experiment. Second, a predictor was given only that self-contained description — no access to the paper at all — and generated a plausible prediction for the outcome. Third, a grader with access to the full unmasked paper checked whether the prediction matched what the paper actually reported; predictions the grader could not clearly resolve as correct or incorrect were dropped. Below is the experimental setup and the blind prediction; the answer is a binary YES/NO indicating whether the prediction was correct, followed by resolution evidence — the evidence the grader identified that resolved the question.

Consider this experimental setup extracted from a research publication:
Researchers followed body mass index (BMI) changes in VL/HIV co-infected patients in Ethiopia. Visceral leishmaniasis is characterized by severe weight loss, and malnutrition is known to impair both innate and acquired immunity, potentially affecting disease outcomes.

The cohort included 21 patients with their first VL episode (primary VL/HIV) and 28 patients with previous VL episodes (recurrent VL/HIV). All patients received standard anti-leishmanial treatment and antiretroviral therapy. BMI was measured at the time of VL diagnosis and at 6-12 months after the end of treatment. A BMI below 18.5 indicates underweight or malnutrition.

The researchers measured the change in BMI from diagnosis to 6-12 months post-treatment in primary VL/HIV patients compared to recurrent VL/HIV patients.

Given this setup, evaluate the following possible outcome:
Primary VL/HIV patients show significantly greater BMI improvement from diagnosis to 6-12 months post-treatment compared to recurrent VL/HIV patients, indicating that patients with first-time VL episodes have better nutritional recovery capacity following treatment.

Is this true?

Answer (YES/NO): YES